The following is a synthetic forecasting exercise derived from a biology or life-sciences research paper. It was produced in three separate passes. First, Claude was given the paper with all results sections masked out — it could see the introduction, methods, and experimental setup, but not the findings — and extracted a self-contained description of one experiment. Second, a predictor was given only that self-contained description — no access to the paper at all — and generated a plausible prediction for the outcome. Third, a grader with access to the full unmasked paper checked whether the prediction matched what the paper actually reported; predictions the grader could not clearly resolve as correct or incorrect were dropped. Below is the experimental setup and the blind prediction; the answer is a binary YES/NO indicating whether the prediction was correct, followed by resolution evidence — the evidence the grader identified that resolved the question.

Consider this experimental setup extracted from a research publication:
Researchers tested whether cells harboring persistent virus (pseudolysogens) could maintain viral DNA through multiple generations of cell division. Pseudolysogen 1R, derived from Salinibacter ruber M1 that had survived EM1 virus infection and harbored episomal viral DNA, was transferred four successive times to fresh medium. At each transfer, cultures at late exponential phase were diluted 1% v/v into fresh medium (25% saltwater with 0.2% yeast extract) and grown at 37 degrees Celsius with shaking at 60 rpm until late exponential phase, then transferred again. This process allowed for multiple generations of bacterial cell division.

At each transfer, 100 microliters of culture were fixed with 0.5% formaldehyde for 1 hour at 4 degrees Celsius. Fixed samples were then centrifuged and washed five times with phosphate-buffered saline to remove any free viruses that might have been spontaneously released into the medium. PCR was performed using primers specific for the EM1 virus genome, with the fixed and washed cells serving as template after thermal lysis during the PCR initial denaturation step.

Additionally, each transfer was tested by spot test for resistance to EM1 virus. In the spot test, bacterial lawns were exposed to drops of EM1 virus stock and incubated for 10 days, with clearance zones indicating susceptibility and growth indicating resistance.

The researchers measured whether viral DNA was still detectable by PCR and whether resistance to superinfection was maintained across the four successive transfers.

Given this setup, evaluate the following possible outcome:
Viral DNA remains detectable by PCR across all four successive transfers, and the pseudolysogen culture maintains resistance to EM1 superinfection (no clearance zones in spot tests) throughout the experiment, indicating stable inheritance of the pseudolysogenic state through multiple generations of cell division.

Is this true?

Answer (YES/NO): YES